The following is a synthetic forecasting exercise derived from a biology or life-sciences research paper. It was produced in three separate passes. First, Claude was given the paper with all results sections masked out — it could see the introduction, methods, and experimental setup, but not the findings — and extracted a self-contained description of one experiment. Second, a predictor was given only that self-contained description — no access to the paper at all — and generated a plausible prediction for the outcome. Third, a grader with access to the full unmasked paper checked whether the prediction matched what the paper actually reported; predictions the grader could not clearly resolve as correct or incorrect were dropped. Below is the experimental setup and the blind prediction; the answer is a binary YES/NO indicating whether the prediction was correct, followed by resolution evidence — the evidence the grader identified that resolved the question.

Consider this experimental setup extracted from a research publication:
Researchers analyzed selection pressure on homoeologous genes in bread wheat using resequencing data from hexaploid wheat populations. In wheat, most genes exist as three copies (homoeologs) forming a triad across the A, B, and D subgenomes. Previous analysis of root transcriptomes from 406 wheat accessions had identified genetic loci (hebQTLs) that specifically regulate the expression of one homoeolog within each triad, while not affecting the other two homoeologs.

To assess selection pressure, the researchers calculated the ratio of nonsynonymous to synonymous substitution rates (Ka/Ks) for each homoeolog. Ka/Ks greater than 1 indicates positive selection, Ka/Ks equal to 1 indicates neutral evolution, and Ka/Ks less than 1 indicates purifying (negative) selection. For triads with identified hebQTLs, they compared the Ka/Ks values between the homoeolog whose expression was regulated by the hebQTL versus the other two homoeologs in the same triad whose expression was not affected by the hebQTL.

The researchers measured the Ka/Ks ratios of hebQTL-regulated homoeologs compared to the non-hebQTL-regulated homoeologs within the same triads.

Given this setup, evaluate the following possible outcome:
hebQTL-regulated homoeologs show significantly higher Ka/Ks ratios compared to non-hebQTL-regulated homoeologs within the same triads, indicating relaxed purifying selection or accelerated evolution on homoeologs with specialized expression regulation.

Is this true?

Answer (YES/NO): YES